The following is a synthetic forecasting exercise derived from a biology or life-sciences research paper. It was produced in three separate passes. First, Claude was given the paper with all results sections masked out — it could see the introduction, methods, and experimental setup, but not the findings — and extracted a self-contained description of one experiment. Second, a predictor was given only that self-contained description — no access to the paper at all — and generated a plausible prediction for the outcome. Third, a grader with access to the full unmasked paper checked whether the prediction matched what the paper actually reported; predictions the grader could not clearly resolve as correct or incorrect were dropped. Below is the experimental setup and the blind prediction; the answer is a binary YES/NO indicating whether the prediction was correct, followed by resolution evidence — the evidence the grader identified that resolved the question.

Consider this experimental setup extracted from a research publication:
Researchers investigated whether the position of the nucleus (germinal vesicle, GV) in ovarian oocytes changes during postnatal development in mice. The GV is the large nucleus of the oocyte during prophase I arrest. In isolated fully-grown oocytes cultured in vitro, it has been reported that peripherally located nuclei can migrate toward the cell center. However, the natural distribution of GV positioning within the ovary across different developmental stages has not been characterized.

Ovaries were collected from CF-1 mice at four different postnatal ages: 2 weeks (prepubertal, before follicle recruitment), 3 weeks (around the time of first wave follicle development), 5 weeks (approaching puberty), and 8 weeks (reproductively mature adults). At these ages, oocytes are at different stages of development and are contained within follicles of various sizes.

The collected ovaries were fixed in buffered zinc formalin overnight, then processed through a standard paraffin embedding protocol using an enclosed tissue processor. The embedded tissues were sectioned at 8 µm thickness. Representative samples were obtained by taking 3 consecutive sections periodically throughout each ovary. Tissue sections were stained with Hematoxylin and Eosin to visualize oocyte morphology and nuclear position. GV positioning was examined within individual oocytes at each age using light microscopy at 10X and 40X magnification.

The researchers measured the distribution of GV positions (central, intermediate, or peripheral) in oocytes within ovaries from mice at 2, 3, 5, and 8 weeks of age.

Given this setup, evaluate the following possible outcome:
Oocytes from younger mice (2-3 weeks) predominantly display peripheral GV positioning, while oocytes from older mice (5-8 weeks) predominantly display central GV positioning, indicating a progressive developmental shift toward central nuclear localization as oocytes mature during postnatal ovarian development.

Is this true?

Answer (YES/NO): NO